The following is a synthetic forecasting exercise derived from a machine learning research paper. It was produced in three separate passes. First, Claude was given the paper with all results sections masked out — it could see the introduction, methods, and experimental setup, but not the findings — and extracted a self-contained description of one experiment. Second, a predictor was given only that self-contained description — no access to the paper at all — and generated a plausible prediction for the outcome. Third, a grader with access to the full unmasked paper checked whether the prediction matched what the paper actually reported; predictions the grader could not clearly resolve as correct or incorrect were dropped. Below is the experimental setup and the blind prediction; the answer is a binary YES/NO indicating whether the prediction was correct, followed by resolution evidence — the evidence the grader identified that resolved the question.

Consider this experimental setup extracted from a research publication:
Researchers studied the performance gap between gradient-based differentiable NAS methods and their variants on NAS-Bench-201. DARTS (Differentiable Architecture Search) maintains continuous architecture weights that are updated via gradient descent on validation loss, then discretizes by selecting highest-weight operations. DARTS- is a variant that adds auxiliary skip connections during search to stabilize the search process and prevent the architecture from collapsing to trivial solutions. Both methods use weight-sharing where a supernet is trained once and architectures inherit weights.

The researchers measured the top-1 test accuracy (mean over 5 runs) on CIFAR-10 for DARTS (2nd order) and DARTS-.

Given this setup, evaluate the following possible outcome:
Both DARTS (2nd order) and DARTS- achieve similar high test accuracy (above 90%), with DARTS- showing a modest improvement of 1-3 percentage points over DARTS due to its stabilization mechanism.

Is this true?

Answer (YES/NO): NO